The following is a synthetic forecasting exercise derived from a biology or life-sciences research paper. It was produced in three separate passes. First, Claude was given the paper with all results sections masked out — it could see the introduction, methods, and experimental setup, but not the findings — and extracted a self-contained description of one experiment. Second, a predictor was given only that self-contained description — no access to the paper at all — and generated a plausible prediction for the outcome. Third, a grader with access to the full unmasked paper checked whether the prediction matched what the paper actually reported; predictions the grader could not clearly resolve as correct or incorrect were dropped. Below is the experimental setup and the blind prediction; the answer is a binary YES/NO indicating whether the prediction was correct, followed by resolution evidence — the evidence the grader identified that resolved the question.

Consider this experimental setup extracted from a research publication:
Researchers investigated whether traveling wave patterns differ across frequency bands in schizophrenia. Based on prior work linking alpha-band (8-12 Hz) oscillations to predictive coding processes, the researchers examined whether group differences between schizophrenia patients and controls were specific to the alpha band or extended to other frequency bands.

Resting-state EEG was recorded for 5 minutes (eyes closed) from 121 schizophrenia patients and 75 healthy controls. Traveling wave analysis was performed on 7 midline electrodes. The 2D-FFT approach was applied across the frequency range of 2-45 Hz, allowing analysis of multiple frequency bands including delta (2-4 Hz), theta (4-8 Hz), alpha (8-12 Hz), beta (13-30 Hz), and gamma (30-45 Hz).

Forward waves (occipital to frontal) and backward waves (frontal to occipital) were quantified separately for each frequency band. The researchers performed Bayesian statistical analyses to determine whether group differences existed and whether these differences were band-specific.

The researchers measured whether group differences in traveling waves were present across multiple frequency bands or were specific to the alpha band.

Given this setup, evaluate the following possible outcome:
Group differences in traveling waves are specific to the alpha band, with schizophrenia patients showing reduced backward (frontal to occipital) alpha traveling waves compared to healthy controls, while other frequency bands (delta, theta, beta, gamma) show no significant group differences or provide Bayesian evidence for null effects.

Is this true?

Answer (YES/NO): NO